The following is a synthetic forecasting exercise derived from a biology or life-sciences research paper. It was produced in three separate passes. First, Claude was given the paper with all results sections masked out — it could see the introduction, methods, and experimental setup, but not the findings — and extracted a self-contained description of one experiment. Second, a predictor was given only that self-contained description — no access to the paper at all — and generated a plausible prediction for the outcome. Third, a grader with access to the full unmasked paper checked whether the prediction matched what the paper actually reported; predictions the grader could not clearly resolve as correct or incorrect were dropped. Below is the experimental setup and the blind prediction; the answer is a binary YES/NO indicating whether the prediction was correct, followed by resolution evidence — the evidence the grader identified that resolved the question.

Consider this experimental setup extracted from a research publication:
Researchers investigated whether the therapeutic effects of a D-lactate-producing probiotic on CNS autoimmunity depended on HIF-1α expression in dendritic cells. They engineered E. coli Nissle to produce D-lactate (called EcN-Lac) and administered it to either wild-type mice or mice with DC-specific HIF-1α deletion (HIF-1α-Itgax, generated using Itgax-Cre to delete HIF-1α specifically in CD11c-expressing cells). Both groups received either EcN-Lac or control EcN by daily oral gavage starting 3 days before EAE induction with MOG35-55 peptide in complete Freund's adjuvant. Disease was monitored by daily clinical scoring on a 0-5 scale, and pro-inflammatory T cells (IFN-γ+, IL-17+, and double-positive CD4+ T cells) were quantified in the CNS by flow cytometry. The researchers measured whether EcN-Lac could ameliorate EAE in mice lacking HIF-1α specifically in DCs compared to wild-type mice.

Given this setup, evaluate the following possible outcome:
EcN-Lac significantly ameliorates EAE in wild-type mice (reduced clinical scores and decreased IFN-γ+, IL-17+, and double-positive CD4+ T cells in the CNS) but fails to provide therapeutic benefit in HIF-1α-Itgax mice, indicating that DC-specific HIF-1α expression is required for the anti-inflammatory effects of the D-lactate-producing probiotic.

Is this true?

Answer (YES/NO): YES